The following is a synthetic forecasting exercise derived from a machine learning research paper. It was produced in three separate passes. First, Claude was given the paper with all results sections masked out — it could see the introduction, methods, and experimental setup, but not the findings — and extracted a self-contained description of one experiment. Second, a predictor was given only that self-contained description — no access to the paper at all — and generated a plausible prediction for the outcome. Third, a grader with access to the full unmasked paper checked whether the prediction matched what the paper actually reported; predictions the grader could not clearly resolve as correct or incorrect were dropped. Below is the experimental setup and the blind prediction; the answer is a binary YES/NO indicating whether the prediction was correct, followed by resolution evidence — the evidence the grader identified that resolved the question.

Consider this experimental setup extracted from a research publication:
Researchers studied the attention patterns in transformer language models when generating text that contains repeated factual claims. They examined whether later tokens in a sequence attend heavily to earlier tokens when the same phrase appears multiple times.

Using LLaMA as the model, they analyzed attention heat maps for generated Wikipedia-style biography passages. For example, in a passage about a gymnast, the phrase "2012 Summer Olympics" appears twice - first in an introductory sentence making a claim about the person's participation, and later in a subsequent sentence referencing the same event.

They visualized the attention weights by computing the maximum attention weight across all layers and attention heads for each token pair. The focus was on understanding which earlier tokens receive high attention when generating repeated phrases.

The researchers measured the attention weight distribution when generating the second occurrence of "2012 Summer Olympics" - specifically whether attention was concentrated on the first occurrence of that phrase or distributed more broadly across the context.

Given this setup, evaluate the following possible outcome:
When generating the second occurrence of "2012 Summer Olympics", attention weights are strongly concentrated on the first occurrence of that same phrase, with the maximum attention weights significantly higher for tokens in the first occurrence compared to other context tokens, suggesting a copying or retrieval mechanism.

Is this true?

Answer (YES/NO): YES